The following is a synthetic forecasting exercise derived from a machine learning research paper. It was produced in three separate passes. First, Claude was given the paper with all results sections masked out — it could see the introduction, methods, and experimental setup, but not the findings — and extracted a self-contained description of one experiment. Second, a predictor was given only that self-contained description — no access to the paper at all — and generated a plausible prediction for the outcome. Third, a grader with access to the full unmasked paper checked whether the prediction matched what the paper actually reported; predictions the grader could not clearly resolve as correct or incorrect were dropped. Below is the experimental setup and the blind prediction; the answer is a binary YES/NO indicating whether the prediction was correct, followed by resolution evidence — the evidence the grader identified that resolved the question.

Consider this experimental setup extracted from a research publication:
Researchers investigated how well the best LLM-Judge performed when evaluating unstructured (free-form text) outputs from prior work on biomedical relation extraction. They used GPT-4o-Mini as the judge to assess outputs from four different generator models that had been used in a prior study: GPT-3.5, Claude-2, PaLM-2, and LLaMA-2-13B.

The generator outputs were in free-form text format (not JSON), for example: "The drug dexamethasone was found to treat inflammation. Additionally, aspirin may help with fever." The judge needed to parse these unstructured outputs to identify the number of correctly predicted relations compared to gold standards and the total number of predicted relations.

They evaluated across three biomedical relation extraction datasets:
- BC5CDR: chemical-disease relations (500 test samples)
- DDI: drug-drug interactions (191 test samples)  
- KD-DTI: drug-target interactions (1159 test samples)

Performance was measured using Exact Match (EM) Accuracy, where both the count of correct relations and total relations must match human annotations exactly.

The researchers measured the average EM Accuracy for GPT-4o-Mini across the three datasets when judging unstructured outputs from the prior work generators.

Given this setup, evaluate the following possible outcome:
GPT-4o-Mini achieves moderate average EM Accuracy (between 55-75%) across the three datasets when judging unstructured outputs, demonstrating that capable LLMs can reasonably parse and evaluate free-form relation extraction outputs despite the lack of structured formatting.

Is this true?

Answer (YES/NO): NO